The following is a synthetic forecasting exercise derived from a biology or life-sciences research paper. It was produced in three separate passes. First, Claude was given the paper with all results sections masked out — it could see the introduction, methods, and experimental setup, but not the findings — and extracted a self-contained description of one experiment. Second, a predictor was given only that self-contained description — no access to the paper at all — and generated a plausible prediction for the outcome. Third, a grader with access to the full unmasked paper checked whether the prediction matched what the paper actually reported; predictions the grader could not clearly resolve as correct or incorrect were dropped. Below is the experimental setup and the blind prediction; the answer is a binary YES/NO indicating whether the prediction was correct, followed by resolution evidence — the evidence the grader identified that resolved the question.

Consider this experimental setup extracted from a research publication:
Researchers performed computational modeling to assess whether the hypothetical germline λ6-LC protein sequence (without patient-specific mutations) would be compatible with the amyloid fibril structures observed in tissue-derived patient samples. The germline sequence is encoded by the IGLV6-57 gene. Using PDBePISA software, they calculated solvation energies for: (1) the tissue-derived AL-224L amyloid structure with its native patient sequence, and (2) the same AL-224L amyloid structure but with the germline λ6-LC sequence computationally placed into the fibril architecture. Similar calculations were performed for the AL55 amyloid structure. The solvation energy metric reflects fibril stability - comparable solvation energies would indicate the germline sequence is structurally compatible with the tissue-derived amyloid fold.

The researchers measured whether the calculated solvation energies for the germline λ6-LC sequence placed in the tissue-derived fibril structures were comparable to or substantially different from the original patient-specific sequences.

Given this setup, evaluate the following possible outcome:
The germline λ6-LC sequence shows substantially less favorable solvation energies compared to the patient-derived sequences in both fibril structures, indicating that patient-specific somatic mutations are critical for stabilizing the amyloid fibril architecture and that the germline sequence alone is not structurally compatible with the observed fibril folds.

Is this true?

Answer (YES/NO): NO